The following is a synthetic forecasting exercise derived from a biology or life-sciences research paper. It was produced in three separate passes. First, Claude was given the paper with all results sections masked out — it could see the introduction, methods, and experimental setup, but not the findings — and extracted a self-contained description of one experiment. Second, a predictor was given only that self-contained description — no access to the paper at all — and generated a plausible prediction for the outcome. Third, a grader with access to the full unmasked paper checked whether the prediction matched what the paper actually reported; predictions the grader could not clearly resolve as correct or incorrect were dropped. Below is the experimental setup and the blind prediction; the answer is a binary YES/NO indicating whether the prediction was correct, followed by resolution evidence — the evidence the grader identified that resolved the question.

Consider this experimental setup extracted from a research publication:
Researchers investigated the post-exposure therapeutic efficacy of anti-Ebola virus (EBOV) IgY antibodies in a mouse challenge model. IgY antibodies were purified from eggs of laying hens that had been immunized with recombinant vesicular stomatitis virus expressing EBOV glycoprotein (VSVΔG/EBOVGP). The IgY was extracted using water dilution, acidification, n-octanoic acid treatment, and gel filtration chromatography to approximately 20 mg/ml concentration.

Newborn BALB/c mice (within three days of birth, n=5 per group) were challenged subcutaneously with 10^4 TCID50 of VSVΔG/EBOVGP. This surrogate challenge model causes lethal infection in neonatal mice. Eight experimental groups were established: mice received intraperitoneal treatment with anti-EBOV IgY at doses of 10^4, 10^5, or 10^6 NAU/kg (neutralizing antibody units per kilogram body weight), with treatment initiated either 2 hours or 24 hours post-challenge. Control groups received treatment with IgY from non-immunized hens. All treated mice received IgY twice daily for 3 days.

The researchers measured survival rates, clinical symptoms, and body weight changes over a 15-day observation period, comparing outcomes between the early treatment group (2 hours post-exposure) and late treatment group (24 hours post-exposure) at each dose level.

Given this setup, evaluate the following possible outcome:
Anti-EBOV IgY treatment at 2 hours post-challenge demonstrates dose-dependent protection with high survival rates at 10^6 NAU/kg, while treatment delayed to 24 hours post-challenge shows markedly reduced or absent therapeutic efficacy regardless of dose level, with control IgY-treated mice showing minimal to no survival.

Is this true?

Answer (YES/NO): NO